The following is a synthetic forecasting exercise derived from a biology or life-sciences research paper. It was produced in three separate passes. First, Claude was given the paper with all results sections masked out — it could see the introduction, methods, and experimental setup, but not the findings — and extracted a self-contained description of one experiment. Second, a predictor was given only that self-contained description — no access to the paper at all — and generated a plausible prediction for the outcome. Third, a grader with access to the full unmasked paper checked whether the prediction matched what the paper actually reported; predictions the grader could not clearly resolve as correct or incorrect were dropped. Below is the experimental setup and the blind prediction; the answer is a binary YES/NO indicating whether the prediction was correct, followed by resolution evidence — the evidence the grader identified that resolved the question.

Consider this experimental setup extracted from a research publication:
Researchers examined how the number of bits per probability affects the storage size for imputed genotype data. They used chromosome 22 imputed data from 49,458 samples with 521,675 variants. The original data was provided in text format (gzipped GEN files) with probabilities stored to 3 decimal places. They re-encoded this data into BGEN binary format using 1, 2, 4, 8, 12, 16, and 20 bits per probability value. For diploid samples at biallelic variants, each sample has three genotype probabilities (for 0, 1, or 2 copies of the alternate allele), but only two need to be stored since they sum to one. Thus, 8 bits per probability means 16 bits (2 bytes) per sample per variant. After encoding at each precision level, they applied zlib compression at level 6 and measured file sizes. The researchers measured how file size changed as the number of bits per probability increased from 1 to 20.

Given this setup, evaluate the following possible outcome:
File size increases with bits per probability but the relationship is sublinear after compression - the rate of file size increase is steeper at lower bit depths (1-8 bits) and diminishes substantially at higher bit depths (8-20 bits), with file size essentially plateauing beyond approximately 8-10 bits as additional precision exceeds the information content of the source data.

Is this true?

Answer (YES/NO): NO